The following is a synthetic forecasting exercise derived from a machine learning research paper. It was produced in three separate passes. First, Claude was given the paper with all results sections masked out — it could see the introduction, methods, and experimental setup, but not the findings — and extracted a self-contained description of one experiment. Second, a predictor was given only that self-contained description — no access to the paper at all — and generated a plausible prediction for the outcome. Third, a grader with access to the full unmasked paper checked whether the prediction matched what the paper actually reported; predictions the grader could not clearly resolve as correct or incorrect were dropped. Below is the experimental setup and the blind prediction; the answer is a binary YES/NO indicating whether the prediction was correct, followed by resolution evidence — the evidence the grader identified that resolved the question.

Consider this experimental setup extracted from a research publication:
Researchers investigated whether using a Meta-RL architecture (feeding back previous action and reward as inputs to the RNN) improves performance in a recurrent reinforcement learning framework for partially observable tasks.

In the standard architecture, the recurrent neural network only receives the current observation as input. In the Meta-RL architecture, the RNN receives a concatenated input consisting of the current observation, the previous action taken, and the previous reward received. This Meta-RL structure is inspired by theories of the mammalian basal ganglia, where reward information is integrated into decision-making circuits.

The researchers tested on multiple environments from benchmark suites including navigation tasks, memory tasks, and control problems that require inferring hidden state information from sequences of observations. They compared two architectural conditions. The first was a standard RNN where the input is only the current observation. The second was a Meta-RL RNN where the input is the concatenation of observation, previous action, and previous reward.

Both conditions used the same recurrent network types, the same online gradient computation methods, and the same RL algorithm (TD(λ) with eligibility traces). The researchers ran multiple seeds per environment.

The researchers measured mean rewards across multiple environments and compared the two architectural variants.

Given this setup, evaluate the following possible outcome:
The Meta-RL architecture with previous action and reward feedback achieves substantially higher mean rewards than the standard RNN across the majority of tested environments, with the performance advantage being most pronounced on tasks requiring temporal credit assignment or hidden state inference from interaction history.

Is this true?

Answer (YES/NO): NO